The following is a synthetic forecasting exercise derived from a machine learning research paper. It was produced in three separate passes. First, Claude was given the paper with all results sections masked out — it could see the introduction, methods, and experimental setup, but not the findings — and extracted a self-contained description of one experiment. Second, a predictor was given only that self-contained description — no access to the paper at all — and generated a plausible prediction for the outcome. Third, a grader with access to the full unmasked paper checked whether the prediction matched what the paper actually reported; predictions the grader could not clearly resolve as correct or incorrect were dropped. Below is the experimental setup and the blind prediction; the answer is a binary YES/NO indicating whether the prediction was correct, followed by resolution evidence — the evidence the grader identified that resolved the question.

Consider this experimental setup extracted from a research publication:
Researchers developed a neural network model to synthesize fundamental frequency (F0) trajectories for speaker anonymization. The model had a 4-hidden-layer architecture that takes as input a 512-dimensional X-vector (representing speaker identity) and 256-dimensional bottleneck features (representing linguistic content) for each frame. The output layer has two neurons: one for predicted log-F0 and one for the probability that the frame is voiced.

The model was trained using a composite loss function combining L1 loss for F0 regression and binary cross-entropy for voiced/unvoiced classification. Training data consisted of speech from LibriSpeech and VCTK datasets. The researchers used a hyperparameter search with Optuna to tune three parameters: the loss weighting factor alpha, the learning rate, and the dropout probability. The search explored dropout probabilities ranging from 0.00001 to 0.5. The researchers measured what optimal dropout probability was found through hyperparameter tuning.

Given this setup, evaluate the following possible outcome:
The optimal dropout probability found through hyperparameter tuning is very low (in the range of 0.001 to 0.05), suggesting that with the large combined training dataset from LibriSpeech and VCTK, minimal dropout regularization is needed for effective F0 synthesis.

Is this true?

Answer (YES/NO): NO